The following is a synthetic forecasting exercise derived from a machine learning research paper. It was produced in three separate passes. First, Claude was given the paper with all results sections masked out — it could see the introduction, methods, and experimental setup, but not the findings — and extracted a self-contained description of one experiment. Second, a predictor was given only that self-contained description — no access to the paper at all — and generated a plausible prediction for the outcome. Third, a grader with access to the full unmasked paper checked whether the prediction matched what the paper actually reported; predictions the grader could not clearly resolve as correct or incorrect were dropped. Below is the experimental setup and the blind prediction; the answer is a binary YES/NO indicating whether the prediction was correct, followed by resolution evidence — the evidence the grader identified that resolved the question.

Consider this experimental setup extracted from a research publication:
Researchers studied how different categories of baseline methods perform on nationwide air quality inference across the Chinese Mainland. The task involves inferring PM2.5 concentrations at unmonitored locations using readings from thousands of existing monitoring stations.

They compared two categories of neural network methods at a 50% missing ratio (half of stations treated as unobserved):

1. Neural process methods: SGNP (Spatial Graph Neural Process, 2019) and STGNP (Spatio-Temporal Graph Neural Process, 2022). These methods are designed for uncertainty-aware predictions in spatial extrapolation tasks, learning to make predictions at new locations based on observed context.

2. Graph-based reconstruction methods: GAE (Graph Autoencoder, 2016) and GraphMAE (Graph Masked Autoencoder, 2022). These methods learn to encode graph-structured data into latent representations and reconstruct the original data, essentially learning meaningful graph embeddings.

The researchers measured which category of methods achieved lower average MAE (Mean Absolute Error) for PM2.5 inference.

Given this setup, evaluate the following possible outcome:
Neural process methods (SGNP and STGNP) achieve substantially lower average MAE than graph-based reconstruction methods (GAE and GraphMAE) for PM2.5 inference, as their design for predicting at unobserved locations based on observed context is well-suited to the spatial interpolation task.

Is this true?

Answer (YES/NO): NO